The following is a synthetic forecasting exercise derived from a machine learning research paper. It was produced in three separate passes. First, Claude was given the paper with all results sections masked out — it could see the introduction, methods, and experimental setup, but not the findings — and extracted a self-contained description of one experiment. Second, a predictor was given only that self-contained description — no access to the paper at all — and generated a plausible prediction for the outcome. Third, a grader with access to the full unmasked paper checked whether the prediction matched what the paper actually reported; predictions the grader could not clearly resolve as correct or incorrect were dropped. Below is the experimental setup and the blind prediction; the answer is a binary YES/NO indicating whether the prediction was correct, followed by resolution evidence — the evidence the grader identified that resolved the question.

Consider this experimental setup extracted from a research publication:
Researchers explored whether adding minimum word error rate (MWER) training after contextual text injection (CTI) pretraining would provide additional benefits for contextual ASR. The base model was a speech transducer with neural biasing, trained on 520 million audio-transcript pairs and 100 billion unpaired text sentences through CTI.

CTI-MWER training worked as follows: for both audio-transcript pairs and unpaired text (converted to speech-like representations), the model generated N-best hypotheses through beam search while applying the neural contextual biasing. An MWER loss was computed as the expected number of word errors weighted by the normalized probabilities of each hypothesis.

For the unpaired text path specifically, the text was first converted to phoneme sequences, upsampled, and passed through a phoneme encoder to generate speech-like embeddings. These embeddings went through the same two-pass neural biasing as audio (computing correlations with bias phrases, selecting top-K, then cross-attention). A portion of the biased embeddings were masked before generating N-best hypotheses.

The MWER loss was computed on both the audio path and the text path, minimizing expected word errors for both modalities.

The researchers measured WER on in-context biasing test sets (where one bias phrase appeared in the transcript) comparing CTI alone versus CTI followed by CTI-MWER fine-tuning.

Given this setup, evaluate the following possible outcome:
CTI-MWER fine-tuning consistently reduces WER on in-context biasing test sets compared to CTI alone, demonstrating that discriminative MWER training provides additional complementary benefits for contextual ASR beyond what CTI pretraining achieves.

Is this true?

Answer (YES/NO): YES